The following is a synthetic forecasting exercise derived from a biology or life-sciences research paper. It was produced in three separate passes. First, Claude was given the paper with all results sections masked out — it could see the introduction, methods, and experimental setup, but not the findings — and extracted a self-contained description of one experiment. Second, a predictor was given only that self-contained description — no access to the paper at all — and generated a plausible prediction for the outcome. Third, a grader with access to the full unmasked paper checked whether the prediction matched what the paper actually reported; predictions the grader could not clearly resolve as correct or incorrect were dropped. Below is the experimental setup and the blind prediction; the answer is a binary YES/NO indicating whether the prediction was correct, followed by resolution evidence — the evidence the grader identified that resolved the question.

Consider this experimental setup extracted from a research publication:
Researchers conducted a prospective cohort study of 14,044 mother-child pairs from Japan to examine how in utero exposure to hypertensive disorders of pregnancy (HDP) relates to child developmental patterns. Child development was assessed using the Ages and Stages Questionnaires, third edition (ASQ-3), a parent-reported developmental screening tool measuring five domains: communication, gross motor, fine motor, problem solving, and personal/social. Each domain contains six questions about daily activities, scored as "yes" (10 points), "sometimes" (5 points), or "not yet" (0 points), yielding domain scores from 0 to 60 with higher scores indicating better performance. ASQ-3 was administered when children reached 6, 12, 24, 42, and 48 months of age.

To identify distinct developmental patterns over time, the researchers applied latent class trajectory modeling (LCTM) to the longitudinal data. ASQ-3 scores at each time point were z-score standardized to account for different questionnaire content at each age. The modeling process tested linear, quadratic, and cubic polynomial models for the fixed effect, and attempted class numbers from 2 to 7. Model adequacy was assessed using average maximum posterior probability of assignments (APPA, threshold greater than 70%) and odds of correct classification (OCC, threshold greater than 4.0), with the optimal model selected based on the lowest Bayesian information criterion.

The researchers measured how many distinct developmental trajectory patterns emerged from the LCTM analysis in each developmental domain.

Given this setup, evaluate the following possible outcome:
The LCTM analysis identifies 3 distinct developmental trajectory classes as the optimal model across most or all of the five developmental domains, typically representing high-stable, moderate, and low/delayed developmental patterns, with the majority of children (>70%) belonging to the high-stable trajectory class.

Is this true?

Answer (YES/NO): NO